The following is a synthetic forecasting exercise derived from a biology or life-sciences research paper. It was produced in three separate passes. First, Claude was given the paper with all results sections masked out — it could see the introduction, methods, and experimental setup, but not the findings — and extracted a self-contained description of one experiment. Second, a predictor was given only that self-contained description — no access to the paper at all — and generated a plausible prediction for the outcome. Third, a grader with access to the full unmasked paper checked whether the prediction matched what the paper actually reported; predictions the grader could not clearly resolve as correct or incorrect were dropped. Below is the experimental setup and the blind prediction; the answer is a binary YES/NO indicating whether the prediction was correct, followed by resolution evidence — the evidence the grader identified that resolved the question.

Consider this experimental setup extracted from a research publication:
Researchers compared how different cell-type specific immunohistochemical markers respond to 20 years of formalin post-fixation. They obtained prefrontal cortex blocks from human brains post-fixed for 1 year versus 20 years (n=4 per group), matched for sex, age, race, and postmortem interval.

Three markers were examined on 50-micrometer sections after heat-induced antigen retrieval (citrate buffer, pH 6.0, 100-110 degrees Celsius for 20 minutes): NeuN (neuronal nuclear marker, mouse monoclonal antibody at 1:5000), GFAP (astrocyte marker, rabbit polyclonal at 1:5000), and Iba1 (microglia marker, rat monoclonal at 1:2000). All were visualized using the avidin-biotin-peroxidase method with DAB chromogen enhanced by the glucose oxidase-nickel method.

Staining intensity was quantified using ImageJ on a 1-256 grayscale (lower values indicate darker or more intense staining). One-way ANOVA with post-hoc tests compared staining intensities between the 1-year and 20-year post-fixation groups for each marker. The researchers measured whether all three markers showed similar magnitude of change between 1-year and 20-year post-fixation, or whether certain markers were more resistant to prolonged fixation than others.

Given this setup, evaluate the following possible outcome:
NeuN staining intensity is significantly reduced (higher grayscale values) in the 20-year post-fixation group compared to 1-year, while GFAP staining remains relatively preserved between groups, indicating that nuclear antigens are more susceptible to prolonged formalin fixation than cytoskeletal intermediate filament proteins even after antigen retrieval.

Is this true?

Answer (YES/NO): NO